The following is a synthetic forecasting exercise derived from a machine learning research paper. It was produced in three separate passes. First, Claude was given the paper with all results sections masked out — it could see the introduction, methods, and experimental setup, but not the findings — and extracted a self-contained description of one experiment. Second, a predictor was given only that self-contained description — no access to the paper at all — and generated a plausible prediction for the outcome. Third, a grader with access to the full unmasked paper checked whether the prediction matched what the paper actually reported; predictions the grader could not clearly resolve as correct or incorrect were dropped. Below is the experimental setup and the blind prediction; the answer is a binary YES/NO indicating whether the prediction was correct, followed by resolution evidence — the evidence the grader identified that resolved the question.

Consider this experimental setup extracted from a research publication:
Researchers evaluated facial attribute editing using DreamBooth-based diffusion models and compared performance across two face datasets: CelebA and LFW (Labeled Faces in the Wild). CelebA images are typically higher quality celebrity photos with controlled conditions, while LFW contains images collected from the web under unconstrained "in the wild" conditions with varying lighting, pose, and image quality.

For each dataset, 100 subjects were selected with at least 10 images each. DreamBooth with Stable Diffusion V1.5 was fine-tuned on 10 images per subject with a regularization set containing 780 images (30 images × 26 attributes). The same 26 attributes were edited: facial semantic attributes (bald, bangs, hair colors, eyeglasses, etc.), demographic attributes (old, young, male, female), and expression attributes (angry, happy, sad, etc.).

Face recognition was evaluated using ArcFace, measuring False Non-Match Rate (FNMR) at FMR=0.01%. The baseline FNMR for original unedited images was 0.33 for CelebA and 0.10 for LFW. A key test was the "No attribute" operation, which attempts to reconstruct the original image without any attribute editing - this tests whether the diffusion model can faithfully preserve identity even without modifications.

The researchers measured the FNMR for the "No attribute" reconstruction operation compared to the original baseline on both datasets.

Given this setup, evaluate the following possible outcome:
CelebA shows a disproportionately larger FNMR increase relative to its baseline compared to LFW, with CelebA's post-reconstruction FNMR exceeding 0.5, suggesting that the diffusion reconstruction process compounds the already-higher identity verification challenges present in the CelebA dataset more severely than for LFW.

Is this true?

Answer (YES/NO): NO